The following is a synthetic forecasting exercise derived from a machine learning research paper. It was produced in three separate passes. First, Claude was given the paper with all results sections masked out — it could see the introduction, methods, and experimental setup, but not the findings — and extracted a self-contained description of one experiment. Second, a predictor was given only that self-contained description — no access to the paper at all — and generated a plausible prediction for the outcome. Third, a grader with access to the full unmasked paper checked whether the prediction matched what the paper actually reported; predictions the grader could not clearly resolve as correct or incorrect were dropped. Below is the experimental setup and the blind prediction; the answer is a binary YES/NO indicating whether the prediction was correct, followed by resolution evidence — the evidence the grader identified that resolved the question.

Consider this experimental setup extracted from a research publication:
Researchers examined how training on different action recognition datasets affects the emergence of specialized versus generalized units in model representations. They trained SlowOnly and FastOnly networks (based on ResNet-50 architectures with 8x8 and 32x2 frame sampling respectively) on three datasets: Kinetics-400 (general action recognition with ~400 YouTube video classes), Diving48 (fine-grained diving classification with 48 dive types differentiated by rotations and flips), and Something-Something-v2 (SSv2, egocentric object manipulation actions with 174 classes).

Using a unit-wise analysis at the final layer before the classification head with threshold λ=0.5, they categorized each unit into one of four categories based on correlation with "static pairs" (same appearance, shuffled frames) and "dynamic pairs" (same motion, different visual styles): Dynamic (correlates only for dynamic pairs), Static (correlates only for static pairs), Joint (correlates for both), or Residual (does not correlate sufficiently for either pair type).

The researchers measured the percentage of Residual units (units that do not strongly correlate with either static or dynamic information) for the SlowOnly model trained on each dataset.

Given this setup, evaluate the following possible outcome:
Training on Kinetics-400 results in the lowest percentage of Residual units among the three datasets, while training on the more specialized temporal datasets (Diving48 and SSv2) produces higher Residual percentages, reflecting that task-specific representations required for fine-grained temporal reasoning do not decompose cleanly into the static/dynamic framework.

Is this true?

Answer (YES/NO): NO